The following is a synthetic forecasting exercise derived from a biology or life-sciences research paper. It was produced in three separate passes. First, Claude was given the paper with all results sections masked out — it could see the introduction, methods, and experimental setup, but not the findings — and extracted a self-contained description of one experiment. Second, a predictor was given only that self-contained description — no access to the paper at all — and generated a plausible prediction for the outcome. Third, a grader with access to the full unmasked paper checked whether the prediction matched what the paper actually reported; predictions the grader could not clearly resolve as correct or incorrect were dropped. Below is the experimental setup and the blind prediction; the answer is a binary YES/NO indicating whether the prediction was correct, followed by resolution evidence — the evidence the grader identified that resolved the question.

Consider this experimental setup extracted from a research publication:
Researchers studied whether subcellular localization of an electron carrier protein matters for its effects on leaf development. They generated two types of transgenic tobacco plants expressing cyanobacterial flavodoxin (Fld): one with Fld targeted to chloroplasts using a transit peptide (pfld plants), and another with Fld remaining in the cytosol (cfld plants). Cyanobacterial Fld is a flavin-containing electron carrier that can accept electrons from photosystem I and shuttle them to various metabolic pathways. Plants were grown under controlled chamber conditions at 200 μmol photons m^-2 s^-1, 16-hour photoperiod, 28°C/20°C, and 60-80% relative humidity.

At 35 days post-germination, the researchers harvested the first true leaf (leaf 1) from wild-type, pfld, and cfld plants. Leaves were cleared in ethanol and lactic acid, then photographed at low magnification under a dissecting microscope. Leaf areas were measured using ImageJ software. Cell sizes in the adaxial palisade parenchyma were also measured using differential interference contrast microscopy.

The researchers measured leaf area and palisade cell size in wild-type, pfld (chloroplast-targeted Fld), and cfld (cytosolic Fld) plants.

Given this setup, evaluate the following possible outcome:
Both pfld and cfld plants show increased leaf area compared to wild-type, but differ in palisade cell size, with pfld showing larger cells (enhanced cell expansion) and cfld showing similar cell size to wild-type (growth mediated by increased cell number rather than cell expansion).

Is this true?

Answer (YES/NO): NO